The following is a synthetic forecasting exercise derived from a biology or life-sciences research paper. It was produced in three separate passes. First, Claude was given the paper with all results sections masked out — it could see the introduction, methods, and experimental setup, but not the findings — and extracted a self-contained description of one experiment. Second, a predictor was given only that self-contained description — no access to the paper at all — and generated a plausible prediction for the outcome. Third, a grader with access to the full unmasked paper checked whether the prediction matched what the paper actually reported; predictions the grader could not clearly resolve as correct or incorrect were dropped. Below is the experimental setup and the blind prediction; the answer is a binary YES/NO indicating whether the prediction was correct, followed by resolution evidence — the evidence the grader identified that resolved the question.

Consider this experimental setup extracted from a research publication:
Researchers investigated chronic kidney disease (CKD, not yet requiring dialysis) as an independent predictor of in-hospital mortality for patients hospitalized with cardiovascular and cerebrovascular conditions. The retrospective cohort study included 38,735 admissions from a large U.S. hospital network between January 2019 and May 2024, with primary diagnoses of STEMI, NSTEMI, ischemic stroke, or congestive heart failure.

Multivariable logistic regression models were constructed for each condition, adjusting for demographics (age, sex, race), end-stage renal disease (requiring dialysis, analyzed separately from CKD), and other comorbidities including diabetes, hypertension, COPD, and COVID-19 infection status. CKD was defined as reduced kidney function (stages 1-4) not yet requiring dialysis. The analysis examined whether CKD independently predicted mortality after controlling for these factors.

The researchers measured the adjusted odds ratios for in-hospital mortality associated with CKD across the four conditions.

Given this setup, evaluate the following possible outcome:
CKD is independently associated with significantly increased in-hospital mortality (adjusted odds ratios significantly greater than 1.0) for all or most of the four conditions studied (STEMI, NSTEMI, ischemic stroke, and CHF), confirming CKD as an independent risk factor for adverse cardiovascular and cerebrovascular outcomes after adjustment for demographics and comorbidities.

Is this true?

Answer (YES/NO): YES